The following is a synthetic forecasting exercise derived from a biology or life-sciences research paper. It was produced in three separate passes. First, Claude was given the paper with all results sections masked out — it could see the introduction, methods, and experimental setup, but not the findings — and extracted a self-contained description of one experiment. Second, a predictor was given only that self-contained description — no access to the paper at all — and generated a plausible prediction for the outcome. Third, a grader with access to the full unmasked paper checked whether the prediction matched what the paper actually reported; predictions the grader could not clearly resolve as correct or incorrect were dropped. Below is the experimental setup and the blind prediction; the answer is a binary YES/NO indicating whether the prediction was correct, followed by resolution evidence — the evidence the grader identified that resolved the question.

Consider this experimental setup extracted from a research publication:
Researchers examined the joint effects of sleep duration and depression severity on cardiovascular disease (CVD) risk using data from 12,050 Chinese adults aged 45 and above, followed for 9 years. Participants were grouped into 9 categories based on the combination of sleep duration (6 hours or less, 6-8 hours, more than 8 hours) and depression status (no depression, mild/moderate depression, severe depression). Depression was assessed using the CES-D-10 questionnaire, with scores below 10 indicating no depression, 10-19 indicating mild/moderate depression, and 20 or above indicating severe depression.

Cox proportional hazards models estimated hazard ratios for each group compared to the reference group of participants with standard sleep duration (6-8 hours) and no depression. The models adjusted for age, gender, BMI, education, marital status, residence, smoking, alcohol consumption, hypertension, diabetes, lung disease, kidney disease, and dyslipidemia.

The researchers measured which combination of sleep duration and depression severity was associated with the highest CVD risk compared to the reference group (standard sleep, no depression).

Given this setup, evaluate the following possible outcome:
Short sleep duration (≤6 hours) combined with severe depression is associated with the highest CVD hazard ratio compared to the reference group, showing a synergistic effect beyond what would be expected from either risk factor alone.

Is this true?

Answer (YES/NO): NO